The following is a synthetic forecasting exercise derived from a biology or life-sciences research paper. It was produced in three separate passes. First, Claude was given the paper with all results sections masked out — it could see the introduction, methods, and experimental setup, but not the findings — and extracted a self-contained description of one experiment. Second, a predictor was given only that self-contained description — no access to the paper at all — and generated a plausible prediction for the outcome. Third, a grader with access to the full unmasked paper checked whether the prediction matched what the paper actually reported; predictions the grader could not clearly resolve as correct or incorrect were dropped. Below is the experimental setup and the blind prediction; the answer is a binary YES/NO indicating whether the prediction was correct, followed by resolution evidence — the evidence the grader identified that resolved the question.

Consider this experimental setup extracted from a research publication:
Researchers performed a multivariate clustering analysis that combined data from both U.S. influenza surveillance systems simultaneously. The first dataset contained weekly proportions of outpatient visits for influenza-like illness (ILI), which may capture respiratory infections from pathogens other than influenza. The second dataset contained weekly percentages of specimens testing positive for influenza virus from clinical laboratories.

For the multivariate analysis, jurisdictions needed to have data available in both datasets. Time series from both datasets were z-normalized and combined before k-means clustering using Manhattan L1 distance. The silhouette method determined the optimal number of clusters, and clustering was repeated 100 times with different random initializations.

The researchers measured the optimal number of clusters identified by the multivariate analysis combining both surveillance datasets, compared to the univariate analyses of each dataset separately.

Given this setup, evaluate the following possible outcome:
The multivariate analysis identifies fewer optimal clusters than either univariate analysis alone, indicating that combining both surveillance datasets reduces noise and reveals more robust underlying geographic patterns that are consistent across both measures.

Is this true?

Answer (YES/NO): NO